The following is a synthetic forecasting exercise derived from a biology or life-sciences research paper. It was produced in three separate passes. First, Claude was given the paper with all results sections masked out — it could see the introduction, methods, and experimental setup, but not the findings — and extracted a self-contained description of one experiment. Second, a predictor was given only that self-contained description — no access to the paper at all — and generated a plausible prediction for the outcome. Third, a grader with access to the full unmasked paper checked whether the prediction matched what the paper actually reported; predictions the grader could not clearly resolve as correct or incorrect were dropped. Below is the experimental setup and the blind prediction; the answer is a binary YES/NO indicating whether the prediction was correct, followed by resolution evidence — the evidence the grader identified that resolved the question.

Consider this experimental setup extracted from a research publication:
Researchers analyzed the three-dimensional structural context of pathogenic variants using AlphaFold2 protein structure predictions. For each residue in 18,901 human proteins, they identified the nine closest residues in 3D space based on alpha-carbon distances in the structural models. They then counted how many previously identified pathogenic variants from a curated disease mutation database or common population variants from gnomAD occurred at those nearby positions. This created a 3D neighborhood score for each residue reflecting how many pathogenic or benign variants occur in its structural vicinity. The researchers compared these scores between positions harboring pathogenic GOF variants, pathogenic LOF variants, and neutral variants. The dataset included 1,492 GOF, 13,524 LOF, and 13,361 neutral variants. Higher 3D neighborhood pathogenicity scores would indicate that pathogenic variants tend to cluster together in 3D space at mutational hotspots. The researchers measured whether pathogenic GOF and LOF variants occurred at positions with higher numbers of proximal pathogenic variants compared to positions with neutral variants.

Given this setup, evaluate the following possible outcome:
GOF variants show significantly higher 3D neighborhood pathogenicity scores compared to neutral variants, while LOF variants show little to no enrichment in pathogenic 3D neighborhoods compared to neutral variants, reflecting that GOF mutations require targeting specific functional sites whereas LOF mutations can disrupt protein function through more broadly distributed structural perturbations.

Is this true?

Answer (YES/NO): NO